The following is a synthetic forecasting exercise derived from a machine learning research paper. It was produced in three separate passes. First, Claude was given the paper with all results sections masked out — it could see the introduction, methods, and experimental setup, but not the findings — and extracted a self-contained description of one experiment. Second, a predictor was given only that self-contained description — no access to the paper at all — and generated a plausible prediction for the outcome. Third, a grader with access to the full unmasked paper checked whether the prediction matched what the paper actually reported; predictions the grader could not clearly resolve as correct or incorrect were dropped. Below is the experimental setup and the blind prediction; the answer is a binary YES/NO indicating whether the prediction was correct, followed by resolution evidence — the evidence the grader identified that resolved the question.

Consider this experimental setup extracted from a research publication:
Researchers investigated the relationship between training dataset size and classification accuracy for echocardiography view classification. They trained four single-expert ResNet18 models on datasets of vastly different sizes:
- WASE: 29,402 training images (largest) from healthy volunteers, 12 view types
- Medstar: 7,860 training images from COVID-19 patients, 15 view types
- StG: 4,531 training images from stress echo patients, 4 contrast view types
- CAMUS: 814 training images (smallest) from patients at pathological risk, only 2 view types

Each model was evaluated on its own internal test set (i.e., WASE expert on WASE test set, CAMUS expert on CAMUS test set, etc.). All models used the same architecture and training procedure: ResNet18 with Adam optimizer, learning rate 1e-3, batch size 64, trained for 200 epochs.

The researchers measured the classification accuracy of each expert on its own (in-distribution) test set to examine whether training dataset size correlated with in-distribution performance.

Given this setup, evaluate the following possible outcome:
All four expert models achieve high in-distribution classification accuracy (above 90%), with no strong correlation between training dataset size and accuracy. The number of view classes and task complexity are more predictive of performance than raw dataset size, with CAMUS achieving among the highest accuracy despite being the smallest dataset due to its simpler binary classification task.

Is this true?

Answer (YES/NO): NO